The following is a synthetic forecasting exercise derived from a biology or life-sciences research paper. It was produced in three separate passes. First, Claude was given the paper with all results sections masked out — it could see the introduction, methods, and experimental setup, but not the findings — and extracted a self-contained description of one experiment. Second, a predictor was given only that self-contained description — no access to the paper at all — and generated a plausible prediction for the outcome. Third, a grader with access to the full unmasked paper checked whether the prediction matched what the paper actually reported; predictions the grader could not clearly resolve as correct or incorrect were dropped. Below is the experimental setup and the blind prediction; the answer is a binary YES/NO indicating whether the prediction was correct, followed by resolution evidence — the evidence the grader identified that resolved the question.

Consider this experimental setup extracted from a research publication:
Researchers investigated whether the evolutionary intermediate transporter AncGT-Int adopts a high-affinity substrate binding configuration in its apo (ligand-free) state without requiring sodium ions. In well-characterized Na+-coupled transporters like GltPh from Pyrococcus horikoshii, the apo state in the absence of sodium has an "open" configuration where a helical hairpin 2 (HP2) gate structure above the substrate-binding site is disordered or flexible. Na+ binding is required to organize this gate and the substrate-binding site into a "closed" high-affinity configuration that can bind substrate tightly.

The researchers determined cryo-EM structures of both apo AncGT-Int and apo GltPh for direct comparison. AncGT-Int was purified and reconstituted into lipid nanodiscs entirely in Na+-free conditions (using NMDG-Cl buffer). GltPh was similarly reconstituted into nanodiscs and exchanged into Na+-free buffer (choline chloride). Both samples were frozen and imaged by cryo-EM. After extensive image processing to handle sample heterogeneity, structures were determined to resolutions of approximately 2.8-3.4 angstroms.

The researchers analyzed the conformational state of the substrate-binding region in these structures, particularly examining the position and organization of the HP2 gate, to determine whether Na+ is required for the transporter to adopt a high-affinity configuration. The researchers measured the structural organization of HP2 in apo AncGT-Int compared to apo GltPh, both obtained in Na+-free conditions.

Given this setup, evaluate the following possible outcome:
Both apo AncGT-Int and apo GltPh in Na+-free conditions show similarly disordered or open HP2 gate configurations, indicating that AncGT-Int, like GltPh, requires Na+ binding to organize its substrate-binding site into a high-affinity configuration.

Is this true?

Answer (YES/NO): NO